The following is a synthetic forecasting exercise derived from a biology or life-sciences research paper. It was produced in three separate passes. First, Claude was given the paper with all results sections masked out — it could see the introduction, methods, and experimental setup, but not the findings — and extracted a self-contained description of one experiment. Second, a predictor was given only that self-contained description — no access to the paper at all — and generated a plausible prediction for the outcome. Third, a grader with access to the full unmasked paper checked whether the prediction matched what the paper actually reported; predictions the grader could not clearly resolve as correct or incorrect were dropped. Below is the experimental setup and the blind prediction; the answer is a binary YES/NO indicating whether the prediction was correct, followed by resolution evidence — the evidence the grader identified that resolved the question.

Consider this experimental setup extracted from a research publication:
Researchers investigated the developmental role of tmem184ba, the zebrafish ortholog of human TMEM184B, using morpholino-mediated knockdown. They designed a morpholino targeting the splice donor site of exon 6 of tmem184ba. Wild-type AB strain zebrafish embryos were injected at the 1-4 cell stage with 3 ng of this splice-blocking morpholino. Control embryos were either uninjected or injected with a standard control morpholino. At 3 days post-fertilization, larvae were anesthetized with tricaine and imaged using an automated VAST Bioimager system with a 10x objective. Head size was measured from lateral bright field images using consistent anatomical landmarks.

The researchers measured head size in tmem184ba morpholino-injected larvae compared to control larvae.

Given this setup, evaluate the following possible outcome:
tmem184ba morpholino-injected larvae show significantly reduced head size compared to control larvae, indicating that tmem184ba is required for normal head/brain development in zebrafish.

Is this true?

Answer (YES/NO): YES